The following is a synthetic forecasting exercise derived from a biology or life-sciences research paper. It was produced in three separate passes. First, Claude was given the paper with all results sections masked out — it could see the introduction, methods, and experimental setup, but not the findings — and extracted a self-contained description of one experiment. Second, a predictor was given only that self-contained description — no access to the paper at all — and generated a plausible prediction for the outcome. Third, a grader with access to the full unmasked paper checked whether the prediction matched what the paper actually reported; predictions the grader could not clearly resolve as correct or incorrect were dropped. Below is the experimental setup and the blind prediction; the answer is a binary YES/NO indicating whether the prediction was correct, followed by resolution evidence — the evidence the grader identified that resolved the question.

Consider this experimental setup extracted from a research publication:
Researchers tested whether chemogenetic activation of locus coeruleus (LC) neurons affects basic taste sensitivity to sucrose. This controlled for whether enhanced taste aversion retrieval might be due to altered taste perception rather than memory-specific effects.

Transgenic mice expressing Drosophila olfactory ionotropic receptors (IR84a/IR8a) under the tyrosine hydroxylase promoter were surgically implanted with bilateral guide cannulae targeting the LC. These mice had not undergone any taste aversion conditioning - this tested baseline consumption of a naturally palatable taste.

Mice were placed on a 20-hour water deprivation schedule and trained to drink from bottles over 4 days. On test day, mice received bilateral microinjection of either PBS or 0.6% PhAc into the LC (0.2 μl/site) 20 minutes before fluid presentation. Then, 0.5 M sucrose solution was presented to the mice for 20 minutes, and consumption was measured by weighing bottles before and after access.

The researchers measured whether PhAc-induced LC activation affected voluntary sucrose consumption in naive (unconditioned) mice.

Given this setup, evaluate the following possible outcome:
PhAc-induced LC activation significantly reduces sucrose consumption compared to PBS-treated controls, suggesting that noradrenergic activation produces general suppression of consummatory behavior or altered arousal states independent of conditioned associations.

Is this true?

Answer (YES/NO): NO